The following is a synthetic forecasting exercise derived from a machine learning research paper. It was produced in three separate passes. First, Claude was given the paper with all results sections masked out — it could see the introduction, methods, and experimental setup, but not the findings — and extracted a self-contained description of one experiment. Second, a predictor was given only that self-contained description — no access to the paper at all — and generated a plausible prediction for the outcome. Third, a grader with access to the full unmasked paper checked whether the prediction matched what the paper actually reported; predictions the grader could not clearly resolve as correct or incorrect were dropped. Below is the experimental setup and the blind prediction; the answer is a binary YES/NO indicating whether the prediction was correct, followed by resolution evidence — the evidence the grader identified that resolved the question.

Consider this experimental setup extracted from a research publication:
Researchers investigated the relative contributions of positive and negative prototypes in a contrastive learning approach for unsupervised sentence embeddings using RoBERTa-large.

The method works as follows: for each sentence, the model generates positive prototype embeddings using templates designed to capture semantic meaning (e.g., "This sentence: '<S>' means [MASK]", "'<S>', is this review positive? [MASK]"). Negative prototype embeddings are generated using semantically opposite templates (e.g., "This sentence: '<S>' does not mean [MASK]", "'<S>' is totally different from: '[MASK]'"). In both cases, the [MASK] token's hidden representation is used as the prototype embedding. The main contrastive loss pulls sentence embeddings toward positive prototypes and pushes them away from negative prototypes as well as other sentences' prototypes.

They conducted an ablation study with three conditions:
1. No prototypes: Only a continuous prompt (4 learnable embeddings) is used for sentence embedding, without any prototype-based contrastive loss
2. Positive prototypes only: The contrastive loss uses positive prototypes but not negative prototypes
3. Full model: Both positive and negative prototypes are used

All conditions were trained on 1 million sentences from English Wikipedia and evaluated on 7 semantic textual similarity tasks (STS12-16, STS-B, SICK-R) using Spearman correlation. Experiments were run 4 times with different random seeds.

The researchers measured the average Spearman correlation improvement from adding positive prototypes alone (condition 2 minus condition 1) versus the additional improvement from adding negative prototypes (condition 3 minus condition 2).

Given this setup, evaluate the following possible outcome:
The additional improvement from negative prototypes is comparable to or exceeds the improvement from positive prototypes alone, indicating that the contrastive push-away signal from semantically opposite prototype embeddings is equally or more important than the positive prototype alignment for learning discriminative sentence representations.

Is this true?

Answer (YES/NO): YES